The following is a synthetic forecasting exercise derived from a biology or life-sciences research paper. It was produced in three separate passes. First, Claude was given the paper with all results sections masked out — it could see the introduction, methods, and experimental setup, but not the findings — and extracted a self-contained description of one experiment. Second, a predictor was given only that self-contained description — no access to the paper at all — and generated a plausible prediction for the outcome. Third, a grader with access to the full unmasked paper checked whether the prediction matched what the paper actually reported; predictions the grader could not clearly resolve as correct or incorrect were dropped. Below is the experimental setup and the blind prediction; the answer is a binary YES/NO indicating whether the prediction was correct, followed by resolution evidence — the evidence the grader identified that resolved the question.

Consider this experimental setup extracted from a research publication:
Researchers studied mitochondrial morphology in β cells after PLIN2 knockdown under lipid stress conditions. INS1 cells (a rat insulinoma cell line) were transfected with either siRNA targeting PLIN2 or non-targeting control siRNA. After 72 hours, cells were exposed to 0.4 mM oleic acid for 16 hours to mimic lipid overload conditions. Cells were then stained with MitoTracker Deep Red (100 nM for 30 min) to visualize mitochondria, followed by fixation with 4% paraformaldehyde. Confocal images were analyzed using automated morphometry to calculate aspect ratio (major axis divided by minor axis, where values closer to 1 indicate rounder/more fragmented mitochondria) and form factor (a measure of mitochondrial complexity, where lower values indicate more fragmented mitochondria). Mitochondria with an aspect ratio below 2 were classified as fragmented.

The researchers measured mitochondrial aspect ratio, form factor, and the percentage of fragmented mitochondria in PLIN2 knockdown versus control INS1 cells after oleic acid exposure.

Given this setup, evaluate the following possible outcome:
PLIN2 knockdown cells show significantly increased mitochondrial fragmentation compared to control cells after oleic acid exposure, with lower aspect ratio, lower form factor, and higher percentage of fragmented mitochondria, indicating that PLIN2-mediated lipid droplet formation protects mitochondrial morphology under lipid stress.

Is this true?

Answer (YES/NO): YES